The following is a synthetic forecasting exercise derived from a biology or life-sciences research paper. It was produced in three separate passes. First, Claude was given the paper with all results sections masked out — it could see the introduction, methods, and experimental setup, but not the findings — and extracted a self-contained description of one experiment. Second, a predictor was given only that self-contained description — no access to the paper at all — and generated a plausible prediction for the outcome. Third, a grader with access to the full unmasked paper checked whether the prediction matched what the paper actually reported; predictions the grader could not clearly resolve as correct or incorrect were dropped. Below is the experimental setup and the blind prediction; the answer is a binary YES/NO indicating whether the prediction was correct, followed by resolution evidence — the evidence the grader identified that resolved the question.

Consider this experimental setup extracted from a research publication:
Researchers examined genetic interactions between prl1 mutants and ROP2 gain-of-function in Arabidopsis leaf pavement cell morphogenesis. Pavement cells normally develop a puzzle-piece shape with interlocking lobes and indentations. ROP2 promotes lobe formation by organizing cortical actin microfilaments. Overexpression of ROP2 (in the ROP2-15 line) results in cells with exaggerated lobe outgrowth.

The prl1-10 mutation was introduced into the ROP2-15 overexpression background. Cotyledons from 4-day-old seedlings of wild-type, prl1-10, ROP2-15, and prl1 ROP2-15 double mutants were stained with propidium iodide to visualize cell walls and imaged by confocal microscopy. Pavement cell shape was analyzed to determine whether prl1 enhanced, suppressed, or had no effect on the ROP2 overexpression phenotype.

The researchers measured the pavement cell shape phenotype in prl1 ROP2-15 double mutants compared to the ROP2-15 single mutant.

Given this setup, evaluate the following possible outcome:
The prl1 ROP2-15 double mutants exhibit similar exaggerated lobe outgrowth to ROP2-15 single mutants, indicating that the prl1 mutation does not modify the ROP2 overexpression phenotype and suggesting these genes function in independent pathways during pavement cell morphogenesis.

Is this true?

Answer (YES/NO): NO